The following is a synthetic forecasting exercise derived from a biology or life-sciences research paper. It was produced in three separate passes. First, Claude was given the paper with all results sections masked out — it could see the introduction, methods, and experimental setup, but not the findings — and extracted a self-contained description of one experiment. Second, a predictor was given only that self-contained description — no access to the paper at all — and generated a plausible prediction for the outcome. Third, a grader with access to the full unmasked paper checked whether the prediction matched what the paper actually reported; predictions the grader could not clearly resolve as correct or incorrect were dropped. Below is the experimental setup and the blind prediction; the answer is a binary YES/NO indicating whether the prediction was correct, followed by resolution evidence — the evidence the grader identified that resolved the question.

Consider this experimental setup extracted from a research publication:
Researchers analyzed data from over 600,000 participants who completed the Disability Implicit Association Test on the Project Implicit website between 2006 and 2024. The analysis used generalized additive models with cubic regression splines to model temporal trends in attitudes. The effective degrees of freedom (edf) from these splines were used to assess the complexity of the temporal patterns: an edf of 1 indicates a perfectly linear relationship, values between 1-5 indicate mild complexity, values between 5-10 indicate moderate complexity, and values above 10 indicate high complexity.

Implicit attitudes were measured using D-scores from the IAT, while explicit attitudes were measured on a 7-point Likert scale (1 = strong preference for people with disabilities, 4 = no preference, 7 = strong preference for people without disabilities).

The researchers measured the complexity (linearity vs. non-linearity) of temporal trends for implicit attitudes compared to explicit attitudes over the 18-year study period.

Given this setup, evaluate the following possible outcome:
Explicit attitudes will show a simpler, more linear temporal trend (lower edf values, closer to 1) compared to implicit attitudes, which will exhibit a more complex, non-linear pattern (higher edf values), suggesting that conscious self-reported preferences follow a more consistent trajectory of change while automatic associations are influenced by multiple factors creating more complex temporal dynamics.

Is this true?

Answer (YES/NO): NO